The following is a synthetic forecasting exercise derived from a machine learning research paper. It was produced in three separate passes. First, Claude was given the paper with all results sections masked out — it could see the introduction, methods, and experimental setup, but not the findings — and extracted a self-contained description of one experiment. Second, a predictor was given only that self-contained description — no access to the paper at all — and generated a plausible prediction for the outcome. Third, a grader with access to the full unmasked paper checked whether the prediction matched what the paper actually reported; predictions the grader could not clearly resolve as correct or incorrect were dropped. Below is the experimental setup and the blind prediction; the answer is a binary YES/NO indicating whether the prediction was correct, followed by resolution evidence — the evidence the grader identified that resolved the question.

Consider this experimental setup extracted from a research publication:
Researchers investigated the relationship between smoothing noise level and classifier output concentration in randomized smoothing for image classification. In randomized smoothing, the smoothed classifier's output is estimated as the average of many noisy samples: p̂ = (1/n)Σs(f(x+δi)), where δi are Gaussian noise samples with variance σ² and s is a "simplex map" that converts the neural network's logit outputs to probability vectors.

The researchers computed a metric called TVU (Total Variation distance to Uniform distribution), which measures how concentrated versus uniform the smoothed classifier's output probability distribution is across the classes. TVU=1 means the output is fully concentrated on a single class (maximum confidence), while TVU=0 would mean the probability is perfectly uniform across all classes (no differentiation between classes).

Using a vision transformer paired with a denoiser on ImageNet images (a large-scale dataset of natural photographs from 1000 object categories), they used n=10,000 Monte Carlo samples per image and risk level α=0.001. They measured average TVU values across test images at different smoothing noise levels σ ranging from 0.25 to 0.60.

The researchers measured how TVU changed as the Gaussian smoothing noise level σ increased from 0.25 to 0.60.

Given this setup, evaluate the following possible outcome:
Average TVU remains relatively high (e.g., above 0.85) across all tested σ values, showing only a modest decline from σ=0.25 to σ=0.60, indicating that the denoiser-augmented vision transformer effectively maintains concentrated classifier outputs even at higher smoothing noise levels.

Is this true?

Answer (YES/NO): YES